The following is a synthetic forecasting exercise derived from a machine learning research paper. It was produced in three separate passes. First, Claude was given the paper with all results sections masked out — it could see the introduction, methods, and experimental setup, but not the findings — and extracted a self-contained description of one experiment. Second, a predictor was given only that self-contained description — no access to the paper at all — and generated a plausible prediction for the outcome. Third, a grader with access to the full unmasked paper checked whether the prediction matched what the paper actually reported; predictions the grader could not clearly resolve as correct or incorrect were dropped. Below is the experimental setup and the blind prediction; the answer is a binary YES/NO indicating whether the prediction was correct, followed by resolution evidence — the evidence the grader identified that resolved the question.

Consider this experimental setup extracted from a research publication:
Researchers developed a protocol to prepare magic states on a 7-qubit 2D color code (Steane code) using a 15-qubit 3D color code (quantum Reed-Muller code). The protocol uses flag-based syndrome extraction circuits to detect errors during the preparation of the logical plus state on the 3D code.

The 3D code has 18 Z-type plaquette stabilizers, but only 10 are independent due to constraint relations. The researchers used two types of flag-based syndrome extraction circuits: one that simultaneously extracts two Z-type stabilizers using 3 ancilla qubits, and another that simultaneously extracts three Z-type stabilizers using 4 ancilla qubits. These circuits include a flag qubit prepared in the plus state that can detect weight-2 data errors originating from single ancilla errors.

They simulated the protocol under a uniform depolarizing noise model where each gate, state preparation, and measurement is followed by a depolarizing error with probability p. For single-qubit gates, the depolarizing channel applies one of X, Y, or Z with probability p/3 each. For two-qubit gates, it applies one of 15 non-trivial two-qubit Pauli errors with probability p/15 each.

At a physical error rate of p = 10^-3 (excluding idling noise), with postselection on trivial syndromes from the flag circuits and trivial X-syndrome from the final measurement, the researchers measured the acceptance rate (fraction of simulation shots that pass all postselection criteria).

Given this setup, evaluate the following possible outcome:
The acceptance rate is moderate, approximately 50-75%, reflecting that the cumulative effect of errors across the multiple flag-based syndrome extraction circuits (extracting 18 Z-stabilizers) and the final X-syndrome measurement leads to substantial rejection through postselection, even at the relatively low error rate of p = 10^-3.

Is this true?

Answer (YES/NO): NO